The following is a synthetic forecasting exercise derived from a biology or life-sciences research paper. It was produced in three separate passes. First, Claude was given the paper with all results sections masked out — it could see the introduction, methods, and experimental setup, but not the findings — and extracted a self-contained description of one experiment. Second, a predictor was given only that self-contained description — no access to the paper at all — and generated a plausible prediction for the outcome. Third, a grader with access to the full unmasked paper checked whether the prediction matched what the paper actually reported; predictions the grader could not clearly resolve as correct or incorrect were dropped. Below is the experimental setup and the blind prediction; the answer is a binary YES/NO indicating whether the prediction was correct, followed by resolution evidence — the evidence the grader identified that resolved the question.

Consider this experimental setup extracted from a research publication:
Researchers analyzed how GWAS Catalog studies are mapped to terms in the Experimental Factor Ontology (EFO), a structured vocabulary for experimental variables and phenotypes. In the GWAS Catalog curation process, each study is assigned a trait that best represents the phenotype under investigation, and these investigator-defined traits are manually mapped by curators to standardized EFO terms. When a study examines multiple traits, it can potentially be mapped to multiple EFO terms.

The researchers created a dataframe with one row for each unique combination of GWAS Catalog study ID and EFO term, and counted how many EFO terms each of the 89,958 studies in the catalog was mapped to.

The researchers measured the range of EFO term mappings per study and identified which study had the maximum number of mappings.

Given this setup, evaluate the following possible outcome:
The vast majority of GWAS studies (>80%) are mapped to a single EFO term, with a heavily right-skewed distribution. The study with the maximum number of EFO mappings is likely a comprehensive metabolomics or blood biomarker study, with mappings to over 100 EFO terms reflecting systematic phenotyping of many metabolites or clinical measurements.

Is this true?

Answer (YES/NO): NO